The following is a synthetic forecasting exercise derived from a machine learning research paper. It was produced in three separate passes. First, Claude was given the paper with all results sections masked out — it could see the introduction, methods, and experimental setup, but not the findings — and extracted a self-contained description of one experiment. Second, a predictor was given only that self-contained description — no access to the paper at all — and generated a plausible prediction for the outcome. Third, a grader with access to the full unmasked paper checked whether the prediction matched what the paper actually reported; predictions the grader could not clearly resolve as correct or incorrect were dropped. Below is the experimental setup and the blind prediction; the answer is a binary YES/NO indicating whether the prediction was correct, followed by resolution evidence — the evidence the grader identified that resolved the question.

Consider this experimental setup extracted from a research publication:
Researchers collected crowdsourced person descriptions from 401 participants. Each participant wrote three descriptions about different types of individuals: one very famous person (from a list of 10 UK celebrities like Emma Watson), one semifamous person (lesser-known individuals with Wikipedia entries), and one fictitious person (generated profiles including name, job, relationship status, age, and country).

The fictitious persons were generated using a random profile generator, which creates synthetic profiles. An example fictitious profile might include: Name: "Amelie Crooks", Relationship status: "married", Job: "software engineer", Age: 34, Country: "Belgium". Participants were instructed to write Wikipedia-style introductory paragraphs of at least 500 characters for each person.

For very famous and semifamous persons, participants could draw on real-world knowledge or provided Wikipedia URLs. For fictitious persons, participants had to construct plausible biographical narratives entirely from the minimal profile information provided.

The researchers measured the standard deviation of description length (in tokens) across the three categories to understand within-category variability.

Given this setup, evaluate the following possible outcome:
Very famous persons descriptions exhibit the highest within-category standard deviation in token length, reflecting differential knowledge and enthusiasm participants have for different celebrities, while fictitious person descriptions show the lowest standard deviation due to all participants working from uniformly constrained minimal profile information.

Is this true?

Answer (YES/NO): NO